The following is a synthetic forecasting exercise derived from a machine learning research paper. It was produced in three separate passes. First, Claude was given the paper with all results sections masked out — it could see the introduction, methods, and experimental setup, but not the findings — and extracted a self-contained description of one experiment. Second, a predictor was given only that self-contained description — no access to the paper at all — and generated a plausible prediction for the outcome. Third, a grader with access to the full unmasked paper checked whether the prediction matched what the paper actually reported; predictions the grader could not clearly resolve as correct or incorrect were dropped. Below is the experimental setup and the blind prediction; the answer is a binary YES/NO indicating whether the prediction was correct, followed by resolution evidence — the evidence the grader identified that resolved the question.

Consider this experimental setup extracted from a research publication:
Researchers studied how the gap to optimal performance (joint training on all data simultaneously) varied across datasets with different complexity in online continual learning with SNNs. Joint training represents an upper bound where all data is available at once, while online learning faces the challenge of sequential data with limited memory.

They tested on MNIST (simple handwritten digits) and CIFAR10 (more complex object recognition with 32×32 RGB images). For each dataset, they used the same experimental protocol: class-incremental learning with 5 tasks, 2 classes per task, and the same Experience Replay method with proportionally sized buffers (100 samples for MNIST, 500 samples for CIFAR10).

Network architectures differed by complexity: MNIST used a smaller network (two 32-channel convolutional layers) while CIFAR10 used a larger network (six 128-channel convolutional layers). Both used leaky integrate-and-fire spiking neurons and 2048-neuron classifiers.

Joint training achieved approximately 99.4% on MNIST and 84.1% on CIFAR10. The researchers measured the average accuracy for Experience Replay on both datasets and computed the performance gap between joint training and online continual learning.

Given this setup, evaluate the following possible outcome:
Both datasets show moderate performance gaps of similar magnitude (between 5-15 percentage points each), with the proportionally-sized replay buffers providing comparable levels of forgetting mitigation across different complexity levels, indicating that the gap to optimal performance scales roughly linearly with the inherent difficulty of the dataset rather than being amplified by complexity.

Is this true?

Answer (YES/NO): NO